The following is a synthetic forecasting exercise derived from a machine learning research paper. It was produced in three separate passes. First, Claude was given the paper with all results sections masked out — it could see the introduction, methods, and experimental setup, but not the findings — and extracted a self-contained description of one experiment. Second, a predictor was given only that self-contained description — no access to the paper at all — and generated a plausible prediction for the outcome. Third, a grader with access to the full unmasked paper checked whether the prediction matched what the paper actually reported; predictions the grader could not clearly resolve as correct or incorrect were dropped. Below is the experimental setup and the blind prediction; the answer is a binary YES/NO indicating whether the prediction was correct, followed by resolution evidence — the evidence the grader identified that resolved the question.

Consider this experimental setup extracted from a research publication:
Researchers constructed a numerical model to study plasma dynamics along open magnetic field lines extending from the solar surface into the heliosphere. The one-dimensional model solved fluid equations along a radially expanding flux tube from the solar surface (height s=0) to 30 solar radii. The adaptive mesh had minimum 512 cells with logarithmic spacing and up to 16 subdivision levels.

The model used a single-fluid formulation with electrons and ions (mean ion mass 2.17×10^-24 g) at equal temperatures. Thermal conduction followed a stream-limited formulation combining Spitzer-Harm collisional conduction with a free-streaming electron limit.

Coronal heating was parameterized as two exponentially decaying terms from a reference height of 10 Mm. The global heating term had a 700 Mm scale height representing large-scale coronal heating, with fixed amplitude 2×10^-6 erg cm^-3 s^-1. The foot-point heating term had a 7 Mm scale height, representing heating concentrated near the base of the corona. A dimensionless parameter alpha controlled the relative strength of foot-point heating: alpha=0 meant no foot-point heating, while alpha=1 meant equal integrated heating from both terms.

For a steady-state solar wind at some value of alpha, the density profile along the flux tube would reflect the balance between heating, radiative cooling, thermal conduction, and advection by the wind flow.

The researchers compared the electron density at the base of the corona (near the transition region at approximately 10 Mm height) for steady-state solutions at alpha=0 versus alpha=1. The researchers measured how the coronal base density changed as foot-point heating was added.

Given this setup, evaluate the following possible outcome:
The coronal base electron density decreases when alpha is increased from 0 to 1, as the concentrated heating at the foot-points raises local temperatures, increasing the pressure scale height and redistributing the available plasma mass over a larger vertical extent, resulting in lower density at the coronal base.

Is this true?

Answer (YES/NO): NO